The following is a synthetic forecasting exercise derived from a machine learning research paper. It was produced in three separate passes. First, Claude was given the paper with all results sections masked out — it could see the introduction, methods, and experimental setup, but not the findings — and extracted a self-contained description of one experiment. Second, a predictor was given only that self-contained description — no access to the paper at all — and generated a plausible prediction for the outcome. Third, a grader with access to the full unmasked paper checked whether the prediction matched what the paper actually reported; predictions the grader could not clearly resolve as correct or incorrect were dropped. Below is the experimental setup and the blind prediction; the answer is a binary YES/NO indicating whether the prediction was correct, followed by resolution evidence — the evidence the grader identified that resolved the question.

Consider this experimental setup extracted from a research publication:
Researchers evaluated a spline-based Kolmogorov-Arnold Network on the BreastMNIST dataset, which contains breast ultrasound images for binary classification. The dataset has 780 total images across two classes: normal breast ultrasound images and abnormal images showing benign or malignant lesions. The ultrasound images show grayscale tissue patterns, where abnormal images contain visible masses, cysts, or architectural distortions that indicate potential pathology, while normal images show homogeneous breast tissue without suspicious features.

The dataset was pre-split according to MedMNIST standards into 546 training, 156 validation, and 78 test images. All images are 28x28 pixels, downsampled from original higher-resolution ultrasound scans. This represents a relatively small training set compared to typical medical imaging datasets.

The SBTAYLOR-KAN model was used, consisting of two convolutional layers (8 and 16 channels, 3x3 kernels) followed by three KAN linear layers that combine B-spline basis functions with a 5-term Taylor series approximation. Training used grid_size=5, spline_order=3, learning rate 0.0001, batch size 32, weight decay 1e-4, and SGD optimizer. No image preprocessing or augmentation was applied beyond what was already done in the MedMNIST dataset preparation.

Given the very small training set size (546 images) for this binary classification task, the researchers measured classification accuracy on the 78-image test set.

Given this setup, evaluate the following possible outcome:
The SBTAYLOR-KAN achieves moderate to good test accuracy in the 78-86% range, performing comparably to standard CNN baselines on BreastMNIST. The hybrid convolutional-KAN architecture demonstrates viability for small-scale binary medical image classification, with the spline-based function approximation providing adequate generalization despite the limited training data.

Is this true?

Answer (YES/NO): NO